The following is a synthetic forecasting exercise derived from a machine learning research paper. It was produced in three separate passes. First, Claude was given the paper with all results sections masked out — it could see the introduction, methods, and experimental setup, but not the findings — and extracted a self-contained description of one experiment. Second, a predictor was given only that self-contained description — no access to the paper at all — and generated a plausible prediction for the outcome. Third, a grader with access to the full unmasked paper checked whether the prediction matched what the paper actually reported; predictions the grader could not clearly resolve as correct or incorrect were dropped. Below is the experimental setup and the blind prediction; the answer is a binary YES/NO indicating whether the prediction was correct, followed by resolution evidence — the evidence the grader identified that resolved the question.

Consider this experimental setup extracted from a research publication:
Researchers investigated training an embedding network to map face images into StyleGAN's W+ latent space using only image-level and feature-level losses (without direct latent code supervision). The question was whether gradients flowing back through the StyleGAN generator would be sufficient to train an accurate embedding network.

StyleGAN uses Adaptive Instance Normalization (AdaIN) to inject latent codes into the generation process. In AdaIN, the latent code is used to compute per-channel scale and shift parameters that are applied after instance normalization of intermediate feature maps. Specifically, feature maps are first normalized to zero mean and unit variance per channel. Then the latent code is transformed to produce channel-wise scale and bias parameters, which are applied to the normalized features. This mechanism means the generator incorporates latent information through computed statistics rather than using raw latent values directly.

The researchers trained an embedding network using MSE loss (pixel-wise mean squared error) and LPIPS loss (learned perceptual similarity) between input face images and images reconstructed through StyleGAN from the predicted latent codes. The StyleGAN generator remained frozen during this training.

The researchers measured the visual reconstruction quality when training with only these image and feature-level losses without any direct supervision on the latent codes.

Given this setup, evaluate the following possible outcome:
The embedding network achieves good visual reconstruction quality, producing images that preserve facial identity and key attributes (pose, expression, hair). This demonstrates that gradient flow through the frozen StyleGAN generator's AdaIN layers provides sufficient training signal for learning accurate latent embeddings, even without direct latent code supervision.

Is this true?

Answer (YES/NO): NO